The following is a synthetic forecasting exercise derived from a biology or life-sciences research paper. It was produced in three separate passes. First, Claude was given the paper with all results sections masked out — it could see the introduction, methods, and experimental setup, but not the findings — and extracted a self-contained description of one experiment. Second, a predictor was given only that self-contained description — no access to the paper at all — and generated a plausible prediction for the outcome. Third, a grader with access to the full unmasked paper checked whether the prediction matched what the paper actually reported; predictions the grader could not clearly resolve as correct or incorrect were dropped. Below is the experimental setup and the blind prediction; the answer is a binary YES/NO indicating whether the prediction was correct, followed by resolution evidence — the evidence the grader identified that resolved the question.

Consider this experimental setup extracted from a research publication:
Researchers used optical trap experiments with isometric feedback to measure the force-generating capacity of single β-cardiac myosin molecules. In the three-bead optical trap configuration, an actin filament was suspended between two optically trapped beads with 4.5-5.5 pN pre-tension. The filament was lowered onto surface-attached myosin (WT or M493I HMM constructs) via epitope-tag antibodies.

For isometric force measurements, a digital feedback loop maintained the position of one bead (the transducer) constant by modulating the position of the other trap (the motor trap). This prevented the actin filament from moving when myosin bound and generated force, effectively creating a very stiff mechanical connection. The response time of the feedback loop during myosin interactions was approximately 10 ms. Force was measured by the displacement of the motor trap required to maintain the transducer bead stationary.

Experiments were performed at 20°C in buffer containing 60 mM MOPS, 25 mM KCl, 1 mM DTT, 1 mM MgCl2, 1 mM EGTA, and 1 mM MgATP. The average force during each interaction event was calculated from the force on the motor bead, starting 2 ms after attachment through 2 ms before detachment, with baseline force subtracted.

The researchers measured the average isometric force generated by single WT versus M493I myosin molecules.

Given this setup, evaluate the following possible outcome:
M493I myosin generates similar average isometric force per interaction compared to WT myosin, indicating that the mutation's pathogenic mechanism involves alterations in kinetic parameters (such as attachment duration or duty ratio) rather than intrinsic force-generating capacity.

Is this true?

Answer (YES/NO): NO